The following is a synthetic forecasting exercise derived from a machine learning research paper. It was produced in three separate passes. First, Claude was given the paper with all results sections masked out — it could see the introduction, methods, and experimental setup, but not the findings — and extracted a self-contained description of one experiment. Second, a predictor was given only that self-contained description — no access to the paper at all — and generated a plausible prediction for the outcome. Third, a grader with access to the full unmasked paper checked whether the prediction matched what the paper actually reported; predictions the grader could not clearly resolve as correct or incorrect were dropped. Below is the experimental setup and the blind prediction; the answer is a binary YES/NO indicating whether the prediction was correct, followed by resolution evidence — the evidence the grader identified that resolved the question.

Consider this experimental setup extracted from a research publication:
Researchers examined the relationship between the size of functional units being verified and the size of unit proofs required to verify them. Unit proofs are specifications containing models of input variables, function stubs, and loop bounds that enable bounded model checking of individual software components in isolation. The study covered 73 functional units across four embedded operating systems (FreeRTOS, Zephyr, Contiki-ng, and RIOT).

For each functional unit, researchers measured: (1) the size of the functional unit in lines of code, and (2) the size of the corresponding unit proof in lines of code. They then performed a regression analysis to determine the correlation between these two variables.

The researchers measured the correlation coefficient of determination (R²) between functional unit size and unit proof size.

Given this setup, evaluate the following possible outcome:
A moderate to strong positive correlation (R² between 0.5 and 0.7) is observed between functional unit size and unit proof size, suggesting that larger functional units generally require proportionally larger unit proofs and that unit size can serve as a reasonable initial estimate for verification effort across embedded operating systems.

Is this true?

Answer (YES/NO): NO